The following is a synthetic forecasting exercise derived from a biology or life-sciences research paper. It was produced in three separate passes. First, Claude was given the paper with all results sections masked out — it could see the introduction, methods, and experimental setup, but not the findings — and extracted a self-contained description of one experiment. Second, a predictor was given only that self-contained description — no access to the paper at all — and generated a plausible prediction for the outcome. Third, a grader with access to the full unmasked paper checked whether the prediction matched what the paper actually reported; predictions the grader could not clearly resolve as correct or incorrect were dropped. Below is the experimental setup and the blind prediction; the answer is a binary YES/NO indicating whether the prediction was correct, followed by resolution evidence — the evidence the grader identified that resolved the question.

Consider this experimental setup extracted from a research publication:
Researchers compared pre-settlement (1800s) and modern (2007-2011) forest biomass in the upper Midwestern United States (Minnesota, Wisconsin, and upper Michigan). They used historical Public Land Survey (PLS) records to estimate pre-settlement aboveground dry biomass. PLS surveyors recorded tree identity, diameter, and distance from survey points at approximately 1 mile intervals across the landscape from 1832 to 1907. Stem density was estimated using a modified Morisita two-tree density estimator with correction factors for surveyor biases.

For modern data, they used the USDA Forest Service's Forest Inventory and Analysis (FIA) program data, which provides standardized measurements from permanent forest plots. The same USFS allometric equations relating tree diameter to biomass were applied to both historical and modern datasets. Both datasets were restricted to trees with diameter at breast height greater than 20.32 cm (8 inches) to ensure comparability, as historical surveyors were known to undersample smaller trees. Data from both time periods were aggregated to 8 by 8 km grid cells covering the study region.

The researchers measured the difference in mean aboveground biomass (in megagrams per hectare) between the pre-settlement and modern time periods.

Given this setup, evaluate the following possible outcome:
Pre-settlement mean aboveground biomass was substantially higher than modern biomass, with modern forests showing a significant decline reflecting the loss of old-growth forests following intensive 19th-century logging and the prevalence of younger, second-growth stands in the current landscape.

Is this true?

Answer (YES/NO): NO